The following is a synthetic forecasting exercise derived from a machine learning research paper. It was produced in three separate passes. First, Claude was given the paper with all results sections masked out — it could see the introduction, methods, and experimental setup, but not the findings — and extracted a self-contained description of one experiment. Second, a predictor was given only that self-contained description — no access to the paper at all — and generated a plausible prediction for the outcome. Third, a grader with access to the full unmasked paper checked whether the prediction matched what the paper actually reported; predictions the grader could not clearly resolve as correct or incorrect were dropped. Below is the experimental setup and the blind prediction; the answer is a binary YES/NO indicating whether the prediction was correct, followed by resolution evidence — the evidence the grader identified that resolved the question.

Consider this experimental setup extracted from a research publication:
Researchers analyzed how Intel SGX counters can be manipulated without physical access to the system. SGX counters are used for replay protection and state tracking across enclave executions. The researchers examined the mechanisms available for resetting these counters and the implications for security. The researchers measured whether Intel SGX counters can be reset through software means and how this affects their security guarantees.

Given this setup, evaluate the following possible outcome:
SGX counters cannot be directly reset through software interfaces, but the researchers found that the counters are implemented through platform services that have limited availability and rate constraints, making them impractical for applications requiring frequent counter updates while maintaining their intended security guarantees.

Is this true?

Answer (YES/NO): NO